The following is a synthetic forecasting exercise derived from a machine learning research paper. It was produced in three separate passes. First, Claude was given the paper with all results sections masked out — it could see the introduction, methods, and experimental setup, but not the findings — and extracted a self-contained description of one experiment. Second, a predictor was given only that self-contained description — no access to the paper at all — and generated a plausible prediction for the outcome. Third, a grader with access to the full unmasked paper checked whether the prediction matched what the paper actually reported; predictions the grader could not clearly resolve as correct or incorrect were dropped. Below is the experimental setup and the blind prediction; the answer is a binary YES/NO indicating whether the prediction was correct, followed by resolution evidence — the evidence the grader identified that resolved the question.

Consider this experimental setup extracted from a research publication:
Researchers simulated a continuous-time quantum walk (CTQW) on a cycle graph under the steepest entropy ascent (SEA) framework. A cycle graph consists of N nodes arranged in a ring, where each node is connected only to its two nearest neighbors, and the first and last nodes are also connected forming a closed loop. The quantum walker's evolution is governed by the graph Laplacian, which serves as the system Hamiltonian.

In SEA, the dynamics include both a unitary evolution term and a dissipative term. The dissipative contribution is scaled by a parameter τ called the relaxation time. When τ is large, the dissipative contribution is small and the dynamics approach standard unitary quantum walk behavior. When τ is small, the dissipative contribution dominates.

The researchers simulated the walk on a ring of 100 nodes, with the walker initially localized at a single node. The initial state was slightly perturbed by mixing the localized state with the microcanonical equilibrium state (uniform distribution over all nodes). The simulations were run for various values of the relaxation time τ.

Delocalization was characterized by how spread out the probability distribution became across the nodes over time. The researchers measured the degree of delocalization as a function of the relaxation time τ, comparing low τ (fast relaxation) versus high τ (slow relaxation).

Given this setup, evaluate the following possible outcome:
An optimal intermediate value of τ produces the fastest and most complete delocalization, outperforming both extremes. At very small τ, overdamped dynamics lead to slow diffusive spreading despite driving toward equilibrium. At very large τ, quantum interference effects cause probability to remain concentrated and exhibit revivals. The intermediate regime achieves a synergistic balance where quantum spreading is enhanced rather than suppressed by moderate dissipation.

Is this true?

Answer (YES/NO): NO